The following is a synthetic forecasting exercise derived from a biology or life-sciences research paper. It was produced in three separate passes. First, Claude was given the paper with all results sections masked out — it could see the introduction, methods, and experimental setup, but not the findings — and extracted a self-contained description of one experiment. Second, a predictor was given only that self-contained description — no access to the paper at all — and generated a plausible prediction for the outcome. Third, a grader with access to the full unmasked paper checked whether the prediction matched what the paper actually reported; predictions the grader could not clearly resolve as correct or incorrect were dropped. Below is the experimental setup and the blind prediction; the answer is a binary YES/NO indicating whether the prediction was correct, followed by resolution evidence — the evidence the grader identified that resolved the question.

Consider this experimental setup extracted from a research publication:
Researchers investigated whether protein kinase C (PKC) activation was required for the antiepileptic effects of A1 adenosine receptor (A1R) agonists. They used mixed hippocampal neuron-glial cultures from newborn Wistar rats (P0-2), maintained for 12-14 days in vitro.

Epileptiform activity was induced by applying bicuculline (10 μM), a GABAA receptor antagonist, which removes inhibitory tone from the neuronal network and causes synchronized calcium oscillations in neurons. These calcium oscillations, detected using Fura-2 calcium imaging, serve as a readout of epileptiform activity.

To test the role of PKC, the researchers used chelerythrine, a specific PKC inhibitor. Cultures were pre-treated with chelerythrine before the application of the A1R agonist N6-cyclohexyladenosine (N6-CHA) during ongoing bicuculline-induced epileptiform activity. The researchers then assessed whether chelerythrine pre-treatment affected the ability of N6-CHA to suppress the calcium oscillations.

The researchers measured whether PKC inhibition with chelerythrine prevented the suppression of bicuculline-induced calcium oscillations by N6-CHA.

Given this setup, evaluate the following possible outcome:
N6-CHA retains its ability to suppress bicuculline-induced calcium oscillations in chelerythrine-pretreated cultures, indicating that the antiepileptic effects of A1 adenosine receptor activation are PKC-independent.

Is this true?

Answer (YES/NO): NO